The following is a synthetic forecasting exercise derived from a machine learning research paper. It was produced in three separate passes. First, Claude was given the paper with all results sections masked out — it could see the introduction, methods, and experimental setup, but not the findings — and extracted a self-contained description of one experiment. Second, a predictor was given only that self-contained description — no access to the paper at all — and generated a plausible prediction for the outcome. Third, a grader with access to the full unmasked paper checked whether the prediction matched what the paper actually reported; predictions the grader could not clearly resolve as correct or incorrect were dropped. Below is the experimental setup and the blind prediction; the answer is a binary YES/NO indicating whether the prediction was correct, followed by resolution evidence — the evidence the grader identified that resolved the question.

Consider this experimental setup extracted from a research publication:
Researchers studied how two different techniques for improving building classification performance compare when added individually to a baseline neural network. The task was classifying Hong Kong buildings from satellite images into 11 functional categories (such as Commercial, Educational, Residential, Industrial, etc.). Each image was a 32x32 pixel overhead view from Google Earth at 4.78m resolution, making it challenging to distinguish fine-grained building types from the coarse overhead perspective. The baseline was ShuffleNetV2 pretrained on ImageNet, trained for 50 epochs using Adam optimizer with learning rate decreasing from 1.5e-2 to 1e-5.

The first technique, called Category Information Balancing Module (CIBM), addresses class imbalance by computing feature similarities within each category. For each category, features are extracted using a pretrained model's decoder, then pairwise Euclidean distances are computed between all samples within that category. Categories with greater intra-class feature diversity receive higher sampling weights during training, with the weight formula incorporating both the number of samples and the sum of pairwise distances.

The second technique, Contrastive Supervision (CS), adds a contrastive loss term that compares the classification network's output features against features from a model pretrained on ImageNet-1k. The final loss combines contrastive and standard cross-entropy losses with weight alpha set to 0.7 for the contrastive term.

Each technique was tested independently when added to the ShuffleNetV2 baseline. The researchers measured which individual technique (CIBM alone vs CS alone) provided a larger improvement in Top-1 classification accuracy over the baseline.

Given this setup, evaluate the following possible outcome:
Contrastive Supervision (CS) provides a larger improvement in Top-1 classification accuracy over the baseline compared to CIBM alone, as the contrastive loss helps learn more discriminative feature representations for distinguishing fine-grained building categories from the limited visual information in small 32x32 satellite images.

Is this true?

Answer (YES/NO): YES